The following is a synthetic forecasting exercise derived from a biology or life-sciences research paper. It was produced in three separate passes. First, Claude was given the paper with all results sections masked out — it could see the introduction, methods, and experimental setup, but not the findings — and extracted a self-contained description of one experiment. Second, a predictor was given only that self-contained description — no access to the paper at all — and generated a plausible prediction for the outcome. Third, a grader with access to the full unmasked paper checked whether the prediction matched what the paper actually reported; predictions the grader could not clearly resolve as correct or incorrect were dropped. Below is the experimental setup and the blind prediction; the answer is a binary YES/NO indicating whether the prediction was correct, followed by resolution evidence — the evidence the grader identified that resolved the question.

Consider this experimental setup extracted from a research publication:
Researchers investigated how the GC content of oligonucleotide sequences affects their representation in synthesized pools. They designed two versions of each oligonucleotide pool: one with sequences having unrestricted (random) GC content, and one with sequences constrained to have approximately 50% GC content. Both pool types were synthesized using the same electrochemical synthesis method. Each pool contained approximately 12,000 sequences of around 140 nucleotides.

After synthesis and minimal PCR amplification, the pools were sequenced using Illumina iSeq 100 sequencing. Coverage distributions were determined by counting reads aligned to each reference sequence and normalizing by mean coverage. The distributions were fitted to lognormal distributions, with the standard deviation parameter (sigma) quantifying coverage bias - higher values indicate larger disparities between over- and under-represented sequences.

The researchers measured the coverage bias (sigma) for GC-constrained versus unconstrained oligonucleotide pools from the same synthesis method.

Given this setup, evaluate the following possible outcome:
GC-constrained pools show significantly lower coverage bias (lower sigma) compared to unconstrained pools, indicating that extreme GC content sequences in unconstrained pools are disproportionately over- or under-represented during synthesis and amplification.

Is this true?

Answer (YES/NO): YES